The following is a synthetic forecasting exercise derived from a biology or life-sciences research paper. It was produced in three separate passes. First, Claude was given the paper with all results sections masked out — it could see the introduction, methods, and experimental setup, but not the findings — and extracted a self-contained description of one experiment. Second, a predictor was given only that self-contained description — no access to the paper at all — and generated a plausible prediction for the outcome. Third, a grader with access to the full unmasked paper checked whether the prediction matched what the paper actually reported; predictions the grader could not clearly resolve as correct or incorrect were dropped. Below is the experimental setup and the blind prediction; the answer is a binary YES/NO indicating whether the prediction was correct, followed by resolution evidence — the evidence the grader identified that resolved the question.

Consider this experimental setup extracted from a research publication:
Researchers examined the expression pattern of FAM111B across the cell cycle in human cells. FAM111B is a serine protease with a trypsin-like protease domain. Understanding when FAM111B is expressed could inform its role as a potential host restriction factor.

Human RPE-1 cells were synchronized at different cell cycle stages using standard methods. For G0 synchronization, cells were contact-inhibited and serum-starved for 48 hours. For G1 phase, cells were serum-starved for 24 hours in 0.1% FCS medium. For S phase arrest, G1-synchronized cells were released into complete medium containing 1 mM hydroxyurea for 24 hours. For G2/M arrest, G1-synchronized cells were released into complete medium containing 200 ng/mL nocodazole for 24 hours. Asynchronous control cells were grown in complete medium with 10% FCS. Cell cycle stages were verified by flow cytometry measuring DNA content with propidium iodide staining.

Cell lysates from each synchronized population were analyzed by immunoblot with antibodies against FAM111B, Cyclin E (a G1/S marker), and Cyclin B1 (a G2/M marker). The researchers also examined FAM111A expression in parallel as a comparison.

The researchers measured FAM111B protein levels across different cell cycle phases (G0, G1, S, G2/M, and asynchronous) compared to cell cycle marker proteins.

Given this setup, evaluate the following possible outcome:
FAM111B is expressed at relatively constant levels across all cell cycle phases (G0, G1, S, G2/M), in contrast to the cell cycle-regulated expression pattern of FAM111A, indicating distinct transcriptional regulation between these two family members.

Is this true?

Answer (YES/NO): NO